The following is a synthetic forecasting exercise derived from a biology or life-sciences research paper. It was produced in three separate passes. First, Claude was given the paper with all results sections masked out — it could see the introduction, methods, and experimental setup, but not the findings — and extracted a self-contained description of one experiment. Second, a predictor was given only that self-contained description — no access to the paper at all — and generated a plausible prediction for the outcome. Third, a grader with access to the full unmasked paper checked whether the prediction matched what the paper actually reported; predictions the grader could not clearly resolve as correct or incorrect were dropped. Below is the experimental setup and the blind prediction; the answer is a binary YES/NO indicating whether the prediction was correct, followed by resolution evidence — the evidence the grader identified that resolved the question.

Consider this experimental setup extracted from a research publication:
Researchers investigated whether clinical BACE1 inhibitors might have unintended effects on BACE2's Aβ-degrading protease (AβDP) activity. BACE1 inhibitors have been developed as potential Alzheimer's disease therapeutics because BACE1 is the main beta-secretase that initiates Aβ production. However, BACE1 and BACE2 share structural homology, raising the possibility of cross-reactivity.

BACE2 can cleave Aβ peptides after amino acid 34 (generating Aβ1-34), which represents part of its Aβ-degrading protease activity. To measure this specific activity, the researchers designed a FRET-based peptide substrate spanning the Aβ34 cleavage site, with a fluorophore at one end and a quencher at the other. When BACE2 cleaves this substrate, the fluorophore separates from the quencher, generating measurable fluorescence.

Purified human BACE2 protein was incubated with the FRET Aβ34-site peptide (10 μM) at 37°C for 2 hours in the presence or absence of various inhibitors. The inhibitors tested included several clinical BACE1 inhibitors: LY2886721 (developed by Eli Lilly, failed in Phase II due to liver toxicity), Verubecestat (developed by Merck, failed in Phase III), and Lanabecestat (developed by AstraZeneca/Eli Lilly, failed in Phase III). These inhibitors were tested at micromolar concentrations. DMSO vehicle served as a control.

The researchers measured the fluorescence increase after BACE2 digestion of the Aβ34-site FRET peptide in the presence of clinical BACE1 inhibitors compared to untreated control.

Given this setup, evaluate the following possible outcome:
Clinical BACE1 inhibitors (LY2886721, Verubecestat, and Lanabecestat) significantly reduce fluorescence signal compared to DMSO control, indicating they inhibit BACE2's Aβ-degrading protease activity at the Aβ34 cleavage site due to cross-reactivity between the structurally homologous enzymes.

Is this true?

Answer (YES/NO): NO